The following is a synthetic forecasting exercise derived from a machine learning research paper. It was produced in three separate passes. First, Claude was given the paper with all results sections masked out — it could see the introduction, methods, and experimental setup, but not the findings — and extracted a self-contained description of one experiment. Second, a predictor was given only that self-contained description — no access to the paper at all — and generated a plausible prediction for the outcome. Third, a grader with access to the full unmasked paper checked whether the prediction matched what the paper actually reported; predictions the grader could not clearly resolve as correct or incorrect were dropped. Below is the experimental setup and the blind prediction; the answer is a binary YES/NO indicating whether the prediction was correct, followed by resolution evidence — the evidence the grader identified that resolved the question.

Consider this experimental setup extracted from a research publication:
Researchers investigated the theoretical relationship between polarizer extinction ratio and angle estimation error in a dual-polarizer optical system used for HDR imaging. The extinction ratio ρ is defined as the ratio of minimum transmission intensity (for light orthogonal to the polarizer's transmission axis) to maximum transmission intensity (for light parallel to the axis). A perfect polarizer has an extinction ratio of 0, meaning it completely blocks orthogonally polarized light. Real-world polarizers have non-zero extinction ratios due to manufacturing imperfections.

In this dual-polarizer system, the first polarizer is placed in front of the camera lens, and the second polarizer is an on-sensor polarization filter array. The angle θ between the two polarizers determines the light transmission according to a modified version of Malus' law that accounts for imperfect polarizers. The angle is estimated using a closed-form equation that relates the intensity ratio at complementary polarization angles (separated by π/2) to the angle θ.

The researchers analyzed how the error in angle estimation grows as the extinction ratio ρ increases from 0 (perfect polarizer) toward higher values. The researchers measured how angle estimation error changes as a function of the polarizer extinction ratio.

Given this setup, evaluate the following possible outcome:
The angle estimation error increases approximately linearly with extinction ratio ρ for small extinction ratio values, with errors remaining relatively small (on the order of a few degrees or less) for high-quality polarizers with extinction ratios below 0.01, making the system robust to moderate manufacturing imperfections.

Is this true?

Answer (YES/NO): NO